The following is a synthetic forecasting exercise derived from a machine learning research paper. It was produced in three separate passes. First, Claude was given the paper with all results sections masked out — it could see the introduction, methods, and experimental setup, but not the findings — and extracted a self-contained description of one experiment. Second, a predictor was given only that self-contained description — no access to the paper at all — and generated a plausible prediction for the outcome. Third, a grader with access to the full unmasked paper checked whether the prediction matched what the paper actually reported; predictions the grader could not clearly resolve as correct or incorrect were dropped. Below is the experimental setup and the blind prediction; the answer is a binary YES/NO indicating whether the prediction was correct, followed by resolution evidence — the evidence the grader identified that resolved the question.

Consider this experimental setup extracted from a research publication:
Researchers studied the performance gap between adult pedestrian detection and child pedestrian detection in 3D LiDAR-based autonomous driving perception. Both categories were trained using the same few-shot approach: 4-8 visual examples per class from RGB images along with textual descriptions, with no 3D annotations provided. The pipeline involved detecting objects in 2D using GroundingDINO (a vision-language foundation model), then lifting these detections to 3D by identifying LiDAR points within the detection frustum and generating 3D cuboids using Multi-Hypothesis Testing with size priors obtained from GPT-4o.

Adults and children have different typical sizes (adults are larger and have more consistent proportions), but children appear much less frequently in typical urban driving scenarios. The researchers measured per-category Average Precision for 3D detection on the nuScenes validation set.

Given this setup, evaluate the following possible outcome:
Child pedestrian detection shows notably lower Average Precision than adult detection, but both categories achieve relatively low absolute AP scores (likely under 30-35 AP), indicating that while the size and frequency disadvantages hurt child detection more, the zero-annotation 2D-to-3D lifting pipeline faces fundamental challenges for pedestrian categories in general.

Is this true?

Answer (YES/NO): NO